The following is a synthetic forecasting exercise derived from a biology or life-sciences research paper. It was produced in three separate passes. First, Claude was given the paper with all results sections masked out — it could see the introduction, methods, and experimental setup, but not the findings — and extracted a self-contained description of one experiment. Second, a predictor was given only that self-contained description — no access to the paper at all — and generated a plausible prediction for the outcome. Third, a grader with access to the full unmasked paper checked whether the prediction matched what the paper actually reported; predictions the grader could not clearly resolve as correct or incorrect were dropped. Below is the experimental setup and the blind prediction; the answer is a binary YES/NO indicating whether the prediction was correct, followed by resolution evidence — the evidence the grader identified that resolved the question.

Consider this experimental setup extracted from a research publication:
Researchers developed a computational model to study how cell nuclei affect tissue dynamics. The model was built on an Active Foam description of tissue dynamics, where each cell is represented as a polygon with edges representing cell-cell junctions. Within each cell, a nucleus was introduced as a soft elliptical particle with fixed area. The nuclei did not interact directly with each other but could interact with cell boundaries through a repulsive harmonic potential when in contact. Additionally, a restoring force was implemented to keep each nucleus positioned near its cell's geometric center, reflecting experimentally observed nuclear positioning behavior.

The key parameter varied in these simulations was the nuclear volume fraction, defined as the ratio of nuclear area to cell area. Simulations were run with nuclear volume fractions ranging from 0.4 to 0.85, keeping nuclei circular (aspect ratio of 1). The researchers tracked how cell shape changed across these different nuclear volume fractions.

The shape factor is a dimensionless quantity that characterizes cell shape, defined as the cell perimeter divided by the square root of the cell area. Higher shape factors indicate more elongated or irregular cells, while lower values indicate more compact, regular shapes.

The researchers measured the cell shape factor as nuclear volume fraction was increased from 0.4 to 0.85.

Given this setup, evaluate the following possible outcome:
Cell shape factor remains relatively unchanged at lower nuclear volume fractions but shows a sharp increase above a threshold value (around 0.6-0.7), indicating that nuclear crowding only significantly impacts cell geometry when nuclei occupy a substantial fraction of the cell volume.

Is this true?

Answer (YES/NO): NO